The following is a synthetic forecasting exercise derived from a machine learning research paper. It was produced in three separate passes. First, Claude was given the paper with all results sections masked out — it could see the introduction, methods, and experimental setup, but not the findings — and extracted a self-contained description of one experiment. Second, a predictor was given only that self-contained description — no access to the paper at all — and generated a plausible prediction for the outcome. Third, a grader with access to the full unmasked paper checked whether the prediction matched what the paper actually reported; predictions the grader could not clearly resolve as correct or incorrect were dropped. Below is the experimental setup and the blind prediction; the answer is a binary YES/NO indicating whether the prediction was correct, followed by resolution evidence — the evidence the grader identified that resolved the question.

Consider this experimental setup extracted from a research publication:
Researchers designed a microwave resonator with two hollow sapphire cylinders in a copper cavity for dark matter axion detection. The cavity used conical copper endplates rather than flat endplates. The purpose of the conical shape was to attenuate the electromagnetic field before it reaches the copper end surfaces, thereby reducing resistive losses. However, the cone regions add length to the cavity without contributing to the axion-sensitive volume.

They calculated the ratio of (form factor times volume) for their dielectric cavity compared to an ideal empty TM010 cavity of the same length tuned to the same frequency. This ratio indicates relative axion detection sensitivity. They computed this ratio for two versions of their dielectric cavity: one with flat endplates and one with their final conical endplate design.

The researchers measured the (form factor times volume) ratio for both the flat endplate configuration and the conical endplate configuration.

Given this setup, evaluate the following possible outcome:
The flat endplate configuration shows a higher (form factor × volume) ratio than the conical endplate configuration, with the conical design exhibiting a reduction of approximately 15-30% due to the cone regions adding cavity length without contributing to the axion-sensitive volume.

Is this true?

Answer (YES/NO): NO